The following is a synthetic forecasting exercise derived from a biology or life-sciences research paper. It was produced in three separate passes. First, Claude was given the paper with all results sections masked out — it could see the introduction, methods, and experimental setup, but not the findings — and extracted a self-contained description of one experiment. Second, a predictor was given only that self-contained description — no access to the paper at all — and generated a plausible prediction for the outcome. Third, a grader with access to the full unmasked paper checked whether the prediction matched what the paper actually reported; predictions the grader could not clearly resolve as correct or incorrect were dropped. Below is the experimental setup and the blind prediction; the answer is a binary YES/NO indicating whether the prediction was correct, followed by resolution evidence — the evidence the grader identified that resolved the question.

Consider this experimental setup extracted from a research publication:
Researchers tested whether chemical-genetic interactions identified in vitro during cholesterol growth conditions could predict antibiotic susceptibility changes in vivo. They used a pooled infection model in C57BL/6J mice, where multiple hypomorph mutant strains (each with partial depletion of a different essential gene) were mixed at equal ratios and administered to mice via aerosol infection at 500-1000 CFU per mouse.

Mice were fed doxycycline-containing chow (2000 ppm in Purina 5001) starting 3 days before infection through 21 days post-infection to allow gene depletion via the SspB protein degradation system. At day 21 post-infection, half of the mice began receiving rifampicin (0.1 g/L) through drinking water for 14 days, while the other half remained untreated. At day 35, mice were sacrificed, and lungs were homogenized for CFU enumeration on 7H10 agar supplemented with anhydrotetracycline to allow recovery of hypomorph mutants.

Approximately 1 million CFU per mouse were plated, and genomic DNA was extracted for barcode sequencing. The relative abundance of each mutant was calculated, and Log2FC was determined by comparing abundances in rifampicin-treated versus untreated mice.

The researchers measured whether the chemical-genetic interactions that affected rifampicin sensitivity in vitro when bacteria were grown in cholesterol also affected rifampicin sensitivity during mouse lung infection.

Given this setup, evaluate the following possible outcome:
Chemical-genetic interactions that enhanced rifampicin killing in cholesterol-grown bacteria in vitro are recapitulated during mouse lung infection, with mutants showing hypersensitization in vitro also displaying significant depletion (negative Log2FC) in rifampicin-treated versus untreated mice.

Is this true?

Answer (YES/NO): YES